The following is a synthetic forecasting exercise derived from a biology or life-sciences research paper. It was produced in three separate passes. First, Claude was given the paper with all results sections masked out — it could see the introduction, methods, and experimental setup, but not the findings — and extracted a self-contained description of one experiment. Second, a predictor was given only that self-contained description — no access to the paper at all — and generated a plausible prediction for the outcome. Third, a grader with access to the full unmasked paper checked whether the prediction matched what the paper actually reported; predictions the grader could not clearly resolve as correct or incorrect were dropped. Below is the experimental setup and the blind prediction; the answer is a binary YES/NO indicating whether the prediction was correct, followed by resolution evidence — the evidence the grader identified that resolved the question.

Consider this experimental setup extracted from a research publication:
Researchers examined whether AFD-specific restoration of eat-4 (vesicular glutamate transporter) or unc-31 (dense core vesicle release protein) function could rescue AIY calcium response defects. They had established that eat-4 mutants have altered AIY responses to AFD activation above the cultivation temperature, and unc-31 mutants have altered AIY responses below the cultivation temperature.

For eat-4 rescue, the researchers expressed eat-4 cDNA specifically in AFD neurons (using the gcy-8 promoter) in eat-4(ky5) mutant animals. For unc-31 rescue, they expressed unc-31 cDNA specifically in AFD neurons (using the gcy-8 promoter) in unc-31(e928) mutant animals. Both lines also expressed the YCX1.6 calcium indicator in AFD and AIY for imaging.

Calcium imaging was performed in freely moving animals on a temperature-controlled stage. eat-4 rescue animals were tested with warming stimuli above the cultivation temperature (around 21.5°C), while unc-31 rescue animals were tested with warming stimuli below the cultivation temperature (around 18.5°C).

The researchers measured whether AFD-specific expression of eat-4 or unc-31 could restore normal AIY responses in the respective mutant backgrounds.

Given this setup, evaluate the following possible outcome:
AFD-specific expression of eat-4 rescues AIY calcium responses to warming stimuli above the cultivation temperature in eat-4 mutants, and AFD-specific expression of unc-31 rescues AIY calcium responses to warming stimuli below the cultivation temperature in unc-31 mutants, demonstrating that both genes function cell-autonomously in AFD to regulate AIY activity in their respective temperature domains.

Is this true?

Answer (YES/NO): YES